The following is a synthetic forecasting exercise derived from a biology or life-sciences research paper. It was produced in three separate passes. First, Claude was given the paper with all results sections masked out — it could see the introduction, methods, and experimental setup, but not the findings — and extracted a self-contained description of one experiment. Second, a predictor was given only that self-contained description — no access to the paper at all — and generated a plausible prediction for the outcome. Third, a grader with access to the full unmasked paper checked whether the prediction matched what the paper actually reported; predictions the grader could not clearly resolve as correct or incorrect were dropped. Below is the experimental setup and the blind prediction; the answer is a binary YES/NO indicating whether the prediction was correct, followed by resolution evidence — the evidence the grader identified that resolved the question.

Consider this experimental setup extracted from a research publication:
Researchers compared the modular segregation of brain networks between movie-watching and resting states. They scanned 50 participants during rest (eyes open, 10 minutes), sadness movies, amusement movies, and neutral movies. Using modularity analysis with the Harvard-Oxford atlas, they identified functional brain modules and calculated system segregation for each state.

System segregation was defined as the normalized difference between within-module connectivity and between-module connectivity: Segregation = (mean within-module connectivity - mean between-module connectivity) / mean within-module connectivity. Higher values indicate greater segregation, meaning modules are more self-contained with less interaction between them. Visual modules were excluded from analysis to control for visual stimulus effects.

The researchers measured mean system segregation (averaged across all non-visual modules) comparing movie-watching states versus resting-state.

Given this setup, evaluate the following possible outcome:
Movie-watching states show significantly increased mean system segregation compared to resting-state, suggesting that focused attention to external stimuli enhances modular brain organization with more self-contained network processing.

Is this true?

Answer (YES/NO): YES